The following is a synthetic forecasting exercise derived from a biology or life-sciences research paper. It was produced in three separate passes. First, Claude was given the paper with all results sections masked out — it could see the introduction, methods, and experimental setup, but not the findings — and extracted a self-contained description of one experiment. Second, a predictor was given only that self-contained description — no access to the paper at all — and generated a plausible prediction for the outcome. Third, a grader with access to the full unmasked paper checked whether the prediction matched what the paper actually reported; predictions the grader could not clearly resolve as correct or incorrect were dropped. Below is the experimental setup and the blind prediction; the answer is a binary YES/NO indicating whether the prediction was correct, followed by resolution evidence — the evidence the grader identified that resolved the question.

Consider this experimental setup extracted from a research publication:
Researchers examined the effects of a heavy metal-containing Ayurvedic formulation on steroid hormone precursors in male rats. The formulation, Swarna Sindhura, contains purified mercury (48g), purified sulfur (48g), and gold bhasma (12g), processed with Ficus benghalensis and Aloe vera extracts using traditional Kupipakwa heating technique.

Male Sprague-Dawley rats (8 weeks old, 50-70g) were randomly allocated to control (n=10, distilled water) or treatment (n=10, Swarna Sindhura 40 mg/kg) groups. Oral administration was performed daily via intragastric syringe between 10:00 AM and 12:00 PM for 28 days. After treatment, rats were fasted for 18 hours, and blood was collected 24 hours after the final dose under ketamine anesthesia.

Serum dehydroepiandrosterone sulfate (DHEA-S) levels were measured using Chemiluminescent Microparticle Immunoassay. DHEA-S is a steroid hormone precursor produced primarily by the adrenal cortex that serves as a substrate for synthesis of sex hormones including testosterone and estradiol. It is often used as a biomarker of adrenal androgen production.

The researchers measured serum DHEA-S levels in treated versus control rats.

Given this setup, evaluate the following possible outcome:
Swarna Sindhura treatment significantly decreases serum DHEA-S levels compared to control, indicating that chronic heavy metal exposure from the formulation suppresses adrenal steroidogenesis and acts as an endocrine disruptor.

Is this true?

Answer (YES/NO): NO